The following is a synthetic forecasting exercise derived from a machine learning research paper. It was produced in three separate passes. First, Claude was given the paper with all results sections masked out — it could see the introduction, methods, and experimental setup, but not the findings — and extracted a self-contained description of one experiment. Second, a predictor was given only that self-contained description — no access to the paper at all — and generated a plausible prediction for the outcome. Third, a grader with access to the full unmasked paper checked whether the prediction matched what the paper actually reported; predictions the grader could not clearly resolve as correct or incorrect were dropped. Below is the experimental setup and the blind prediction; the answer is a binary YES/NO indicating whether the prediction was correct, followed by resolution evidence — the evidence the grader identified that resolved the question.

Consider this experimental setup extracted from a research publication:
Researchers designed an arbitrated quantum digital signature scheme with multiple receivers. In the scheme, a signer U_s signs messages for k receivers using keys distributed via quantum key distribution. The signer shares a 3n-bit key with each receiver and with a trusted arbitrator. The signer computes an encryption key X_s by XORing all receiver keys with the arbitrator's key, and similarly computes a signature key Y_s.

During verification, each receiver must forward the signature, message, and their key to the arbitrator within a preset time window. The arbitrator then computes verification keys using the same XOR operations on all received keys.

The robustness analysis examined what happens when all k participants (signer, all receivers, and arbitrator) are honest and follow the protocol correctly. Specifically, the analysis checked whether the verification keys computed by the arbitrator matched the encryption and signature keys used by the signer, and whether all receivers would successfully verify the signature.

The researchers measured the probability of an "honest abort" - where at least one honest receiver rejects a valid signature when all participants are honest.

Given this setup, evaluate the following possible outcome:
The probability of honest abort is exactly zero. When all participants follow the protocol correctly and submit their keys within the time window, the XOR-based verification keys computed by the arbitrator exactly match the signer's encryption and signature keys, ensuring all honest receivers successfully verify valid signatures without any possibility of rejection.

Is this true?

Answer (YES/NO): YES